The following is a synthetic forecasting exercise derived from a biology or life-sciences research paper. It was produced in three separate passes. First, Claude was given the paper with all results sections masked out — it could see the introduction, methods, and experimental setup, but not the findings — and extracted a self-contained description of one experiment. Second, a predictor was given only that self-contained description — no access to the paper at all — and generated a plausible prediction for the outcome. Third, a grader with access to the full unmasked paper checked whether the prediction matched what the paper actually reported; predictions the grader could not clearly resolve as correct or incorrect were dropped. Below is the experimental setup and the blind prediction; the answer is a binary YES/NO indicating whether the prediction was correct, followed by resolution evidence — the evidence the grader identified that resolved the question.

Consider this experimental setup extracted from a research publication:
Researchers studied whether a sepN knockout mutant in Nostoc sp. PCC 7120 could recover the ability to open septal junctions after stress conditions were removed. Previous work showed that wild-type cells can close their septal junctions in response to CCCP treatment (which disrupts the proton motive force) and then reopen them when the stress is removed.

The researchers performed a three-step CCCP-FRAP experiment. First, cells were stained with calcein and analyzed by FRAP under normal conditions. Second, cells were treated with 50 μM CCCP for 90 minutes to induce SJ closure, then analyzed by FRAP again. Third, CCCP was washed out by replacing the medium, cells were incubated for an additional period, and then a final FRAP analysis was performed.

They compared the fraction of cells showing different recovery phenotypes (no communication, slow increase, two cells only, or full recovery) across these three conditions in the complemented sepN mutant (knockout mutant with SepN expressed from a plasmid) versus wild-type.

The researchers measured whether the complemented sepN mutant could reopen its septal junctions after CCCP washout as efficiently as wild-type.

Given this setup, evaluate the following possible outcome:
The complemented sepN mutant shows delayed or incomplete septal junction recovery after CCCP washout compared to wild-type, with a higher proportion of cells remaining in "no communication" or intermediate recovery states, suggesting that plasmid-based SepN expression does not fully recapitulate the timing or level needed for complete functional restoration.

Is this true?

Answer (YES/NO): YES